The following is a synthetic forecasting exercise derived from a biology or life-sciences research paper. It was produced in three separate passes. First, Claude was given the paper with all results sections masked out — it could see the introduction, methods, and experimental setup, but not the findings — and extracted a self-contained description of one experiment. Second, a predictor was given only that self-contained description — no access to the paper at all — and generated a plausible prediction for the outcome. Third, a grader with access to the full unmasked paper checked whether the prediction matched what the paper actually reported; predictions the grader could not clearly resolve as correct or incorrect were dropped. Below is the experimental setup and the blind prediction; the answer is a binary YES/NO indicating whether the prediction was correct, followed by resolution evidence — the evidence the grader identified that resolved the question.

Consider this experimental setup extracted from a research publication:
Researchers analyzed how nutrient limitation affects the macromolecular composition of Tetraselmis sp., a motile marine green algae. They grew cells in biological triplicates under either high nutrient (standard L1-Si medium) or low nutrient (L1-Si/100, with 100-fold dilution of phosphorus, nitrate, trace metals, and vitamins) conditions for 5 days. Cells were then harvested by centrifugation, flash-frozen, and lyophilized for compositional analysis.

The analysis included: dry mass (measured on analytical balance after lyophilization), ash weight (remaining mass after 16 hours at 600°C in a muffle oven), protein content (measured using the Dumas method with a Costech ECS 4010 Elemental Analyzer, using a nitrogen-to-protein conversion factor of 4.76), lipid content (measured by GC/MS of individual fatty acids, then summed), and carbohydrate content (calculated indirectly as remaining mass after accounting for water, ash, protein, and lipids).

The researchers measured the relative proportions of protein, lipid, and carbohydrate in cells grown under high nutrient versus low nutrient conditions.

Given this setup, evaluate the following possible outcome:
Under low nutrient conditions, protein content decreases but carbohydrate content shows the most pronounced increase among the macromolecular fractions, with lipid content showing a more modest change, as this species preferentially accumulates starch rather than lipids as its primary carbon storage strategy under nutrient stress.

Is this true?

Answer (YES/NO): YES